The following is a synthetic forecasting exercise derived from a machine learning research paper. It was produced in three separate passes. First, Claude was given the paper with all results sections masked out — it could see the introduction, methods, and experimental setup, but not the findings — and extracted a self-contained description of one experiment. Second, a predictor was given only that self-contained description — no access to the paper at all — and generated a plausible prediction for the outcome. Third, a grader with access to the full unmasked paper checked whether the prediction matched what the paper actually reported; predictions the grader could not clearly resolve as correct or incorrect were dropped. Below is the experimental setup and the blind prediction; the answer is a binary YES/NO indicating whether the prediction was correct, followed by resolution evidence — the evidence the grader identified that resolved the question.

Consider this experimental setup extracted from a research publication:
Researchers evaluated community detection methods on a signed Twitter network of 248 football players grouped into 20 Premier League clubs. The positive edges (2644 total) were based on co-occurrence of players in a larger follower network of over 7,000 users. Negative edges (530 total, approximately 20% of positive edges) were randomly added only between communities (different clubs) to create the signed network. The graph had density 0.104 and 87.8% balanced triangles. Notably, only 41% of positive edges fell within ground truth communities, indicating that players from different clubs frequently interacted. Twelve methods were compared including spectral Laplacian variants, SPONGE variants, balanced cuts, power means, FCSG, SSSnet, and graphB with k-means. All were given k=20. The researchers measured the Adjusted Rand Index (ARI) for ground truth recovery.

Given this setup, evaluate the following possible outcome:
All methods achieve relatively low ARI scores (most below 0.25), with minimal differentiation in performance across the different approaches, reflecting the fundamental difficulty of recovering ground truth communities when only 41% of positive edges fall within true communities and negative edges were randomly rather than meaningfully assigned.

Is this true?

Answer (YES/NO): NO